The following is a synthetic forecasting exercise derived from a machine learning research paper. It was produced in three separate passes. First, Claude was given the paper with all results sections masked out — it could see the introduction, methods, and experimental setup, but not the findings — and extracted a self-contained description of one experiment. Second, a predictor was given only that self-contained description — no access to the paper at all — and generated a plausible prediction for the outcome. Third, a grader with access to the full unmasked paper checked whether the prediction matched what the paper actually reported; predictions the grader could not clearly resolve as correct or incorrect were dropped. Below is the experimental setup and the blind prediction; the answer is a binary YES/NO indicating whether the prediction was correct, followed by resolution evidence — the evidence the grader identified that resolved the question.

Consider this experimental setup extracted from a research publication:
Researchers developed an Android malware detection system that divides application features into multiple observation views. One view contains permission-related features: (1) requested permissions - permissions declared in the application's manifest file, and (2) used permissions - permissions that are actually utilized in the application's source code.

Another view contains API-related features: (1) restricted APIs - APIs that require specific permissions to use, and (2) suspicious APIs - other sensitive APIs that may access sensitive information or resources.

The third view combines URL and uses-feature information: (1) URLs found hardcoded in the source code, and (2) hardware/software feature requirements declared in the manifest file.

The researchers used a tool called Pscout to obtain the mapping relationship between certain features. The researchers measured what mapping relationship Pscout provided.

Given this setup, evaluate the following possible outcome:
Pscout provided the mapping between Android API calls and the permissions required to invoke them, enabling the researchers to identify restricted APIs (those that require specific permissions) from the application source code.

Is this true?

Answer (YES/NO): YES